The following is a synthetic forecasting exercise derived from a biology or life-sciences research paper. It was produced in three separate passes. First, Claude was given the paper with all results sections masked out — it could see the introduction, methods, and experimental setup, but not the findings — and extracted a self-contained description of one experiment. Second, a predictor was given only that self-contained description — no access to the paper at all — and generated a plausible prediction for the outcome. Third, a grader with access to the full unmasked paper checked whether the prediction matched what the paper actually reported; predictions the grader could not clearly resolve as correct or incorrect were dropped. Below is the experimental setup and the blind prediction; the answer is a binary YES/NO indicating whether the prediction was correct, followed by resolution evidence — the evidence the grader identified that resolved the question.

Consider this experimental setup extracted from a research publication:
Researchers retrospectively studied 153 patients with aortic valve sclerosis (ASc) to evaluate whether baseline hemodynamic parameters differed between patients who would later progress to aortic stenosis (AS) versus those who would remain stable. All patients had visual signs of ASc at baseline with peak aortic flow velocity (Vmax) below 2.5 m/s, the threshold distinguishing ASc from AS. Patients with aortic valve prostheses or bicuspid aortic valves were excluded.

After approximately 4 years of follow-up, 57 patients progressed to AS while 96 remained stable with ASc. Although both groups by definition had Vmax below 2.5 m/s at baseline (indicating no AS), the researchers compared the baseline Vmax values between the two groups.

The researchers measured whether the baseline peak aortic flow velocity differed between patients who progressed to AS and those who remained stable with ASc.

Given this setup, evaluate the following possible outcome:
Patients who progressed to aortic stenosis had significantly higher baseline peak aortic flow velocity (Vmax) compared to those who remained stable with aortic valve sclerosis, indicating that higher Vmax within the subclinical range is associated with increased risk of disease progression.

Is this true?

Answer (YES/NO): YES